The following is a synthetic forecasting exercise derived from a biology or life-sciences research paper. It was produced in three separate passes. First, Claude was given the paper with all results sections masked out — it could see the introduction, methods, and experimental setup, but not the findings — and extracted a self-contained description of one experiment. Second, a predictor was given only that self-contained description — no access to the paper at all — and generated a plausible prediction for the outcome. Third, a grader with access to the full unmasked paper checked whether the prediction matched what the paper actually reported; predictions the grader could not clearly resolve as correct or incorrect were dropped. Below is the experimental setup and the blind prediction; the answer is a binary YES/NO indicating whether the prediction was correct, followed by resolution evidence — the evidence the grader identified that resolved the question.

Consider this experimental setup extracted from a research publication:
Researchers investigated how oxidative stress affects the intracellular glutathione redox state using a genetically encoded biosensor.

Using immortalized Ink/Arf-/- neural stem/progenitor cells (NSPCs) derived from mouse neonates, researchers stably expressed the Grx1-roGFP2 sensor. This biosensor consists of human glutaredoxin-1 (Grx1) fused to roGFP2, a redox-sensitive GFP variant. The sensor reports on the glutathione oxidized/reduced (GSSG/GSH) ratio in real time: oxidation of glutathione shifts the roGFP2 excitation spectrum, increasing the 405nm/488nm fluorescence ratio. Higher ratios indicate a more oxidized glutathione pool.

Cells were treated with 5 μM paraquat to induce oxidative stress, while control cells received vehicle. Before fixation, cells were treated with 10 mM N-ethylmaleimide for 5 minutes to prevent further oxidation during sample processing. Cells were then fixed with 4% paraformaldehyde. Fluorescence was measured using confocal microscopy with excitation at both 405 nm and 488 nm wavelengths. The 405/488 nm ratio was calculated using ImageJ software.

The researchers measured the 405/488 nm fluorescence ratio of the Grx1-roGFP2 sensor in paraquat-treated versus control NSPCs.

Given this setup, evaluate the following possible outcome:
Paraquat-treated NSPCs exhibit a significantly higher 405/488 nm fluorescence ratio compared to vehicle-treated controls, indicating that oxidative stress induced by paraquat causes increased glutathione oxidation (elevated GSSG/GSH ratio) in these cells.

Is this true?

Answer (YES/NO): YES